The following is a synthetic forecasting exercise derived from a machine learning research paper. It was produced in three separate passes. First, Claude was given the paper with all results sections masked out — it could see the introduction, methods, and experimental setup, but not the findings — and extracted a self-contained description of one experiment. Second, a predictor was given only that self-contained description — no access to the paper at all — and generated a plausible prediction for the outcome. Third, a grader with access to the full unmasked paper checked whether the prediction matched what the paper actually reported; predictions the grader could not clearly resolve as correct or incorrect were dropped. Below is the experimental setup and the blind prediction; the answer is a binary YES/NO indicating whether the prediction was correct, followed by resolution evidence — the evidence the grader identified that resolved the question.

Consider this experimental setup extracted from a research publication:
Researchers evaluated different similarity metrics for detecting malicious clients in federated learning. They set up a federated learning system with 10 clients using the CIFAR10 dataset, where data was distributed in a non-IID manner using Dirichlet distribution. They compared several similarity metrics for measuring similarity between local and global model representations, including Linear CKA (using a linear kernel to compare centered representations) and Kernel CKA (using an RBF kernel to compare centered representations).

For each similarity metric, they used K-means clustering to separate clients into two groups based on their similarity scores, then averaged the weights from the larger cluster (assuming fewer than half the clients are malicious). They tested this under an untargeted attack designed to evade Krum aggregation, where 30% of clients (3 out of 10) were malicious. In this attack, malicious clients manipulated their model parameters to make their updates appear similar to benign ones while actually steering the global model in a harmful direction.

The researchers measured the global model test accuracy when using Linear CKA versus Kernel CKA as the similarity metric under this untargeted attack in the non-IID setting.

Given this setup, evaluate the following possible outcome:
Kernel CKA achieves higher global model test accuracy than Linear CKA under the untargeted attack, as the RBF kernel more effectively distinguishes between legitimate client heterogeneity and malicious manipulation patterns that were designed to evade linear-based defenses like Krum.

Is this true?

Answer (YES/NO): YES